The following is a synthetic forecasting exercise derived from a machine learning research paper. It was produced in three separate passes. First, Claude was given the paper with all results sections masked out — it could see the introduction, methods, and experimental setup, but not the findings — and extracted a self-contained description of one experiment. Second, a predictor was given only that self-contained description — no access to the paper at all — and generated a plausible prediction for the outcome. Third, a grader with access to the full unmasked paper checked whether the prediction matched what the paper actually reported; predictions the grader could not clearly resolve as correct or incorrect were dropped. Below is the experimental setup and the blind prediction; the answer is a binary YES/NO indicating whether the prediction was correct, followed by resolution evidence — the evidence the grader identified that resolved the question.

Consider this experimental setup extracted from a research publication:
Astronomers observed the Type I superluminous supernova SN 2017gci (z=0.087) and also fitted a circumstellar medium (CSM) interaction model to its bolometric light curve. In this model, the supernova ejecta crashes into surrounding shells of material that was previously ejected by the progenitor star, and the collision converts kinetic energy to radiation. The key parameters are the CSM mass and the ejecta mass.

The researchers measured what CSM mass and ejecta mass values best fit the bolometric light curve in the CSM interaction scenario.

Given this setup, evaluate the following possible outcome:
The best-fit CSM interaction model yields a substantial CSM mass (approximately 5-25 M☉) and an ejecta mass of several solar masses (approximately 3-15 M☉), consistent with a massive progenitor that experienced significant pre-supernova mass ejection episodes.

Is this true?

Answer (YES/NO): YES